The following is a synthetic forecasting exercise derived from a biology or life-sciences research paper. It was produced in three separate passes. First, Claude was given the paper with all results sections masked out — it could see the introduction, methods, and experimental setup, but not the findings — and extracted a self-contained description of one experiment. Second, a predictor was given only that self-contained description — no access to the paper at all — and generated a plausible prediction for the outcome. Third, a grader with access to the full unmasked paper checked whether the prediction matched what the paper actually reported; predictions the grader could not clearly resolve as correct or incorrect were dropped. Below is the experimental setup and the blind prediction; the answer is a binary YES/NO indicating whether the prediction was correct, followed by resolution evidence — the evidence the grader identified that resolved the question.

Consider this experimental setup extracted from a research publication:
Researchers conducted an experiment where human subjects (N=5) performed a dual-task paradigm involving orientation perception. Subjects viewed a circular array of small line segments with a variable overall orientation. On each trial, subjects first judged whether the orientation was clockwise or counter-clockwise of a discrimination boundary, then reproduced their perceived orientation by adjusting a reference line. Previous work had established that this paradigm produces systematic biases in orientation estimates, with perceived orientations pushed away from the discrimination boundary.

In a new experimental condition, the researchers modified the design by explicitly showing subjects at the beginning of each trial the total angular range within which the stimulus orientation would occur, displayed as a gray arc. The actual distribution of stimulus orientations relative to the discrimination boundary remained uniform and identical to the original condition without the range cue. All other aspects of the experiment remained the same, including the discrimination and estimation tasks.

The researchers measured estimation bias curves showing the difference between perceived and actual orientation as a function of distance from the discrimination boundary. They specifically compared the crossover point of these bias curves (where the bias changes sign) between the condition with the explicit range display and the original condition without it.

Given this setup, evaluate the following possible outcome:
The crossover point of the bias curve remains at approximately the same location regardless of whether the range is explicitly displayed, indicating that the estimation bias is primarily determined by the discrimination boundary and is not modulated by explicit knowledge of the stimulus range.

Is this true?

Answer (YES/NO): NO